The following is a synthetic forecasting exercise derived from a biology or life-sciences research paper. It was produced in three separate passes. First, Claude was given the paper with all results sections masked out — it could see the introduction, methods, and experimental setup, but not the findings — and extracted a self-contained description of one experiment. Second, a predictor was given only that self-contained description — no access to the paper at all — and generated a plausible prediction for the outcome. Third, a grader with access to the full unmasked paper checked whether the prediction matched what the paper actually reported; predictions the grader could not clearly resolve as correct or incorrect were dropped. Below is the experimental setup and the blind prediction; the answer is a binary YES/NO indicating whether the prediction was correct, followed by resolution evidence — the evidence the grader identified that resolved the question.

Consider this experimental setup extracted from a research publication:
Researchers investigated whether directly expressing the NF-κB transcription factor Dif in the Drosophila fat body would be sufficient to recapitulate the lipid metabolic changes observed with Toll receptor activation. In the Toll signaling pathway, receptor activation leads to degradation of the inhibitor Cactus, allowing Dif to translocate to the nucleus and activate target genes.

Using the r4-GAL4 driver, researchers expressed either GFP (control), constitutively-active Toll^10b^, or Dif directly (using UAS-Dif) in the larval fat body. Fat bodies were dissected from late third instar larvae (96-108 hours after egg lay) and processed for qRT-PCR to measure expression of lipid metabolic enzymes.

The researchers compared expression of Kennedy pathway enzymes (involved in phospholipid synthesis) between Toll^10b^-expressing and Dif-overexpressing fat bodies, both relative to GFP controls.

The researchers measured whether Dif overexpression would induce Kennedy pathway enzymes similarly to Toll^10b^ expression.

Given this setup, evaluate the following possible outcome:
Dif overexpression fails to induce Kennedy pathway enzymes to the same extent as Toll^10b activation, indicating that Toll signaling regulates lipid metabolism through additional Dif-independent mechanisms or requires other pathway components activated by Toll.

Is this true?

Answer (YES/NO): NO